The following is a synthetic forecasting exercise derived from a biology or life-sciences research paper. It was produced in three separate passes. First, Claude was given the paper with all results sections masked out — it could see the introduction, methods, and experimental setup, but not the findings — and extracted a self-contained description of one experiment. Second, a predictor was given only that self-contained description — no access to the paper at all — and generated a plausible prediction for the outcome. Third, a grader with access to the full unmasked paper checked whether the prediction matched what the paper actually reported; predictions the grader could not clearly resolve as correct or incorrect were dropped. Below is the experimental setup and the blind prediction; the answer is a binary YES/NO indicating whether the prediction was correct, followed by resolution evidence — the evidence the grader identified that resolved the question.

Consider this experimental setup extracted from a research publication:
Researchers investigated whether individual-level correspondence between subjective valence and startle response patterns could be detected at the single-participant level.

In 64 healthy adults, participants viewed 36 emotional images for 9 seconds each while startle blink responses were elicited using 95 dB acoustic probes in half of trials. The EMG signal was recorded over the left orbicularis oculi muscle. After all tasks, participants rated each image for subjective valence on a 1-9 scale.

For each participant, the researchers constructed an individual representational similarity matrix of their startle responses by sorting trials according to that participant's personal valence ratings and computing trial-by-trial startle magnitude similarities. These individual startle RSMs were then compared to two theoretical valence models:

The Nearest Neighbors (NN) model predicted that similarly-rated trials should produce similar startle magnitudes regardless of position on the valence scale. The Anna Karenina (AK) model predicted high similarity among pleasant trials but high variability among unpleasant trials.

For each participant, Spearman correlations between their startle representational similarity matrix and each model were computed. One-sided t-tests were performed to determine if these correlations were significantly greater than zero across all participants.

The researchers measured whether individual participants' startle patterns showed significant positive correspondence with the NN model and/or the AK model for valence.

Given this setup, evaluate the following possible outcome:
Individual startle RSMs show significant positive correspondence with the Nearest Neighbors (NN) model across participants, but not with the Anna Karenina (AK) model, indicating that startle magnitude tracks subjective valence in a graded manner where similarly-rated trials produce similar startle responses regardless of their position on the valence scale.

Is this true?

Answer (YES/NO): NO